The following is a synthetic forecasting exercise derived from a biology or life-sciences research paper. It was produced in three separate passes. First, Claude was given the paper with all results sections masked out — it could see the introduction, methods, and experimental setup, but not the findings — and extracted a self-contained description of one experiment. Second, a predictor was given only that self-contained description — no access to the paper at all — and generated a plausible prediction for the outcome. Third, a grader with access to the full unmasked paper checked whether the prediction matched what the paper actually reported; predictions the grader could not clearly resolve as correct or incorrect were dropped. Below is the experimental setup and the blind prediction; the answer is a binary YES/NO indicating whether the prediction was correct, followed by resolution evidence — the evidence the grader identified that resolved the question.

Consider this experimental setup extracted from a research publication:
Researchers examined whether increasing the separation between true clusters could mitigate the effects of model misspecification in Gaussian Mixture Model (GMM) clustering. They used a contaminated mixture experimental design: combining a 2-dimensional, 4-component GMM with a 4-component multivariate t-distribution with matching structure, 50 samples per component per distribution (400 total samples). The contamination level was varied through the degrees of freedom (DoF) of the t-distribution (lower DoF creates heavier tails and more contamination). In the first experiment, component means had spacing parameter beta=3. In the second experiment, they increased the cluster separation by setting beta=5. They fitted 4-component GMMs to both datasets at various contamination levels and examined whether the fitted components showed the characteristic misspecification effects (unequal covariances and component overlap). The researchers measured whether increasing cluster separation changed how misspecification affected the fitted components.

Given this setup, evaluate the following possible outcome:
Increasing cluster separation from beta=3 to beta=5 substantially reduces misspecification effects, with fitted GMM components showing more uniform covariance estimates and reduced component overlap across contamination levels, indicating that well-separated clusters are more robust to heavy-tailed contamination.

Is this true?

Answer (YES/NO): YES